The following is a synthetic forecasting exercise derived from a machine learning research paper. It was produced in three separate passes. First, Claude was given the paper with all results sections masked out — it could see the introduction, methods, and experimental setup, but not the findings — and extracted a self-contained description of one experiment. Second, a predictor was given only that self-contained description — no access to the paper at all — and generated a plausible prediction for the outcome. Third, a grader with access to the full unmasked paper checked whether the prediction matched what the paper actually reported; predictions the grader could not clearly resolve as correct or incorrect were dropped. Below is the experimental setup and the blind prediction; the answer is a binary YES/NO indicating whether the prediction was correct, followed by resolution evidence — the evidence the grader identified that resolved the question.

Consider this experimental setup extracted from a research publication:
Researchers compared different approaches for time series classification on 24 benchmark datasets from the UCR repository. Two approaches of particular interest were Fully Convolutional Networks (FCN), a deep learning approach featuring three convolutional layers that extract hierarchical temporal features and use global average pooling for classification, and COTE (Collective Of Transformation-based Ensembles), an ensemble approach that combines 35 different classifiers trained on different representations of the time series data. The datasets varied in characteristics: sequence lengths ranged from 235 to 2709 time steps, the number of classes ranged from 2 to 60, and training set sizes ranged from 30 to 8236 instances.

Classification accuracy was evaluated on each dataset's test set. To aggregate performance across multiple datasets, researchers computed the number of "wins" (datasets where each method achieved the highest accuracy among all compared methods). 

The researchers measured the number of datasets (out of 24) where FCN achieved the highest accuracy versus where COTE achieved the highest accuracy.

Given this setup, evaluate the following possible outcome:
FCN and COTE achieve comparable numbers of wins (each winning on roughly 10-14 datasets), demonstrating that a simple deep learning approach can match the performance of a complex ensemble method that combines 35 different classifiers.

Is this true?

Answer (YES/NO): NO